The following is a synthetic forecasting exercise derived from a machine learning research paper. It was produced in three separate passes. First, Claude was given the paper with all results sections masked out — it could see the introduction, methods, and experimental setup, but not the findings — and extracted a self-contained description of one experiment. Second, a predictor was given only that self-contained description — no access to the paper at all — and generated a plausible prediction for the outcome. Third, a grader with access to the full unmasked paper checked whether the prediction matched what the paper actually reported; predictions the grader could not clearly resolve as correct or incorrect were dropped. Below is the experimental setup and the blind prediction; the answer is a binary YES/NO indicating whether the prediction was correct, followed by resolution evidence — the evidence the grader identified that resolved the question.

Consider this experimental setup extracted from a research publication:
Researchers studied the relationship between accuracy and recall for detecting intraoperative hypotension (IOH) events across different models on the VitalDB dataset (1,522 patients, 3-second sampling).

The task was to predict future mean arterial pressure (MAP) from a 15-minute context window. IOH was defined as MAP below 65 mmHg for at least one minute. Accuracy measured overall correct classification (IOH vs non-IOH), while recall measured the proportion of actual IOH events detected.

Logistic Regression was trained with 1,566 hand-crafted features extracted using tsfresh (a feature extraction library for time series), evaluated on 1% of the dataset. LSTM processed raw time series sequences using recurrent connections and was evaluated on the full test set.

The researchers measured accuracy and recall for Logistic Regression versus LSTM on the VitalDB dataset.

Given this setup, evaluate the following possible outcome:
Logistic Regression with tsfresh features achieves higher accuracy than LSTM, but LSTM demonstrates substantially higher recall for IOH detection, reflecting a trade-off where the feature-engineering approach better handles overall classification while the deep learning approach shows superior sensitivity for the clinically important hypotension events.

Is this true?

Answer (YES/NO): NO